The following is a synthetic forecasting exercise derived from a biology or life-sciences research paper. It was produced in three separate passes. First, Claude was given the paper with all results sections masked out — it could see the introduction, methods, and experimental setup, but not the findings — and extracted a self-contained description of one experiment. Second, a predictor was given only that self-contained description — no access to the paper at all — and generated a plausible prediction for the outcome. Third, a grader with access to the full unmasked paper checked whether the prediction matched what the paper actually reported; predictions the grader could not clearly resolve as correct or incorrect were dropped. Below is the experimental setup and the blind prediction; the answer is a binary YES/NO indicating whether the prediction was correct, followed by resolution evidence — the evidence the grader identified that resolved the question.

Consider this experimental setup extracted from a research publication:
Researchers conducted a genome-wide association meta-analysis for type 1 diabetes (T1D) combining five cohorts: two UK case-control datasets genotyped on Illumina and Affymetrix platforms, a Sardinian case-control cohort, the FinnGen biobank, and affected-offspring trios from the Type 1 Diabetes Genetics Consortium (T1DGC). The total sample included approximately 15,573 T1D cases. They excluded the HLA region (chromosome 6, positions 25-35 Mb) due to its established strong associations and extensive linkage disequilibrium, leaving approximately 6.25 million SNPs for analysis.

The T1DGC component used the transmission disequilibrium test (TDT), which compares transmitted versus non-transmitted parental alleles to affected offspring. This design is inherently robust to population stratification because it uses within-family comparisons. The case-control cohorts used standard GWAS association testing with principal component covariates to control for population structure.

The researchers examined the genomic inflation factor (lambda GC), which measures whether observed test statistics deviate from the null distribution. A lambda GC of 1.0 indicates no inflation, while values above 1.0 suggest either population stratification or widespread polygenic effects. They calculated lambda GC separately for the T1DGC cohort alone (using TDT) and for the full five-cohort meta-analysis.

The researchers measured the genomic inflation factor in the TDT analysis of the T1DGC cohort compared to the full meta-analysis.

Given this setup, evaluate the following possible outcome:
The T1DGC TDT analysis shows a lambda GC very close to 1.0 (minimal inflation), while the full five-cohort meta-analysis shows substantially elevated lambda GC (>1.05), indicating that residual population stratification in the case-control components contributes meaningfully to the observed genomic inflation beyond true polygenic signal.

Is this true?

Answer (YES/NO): NO